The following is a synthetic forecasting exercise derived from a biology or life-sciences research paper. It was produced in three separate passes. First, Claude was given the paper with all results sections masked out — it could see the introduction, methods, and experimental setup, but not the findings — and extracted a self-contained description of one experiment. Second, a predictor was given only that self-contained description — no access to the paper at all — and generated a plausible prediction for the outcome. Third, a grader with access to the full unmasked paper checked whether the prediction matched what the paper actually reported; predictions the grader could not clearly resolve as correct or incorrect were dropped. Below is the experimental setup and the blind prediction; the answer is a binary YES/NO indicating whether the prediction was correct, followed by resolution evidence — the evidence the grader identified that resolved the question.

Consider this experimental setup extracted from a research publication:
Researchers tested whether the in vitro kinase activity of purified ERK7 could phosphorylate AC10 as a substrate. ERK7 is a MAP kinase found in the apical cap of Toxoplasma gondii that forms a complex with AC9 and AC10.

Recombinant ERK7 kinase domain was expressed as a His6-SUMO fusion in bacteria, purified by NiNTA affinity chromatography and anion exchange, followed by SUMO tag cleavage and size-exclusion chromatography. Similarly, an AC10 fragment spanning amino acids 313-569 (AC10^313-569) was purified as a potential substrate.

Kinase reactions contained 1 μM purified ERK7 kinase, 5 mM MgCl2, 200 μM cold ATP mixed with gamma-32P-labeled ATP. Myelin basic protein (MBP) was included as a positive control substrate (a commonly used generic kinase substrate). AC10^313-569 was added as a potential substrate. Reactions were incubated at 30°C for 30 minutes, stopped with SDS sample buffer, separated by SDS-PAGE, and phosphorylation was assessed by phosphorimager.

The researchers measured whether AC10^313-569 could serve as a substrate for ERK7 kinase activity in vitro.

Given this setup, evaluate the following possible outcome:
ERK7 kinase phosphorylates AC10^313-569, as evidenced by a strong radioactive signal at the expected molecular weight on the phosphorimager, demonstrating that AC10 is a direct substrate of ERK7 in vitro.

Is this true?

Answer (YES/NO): YES